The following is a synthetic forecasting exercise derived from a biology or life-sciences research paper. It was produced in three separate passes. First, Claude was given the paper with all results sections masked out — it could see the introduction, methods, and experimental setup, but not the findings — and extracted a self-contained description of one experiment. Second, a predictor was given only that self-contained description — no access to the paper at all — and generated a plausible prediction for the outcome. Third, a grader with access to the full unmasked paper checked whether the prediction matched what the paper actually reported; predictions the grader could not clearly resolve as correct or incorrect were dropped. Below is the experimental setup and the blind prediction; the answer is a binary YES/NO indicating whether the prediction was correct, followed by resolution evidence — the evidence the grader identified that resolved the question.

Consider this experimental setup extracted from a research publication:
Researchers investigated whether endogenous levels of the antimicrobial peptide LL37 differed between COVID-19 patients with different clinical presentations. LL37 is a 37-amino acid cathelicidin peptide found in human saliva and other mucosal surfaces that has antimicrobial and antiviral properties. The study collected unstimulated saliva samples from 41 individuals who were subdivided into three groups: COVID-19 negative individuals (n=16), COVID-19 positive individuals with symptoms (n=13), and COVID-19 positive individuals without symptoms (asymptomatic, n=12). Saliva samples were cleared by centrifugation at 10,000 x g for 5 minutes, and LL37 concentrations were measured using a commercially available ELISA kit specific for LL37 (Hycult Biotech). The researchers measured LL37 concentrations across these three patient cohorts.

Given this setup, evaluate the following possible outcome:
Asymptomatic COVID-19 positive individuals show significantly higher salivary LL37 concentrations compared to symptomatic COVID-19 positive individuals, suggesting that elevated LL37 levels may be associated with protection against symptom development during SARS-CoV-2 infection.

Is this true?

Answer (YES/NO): YES